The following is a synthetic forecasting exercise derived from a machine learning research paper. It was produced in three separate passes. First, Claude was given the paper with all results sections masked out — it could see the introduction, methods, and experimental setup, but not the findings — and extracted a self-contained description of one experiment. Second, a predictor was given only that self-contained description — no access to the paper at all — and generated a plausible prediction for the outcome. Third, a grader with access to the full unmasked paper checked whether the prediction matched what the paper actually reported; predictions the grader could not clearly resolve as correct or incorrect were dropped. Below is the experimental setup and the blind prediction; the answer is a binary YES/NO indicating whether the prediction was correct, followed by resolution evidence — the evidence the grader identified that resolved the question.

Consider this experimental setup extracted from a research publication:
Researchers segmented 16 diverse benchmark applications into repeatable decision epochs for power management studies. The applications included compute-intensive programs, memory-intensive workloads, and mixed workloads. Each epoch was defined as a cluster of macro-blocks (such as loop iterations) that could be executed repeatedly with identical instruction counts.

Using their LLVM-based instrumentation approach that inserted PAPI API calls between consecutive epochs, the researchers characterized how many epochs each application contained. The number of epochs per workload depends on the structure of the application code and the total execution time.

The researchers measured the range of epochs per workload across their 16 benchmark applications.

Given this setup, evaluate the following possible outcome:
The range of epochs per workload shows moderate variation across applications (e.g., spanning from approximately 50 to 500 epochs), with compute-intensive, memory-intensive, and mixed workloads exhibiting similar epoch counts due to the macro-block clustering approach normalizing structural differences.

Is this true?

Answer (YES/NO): NO